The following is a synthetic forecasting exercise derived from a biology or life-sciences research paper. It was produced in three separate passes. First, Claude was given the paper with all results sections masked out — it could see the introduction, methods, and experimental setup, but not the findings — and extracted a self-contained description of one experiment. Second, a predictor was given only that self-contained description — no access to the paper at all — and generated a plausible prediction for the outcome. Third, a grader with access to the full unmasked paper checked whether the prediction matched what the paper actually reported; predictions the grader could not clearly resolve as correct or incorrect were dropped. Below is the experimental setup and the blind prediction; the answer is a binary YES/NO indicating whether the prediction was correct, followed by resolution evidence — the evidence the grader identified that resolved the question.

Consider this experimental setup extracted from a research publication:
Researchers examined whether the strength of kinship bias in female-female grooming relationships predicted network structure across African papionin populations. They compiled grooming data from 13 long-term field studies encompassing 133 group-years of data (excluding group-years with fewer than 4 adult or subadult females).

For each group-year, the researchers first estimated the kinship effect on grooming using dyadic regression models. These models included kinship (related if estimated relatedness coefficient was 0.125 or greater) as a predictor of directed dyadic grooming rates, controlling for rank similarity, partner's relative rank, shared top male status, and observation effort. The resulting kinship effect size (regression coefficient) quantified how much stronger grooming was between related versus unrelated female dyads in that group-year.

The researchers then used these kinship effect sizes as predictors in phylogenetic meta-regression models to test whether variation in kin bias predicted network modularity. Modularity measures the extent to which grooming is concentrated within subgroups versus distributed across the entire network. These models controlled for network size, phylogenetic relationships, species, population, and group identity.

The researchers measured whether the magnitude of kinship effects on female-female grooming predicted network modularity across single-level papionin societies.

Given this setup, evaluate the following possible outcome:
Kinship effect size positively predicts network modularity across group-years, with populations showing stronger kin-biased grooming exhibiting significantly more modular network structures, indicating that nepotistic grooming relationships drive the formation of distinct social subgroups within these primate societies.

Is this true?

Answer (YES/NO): YES